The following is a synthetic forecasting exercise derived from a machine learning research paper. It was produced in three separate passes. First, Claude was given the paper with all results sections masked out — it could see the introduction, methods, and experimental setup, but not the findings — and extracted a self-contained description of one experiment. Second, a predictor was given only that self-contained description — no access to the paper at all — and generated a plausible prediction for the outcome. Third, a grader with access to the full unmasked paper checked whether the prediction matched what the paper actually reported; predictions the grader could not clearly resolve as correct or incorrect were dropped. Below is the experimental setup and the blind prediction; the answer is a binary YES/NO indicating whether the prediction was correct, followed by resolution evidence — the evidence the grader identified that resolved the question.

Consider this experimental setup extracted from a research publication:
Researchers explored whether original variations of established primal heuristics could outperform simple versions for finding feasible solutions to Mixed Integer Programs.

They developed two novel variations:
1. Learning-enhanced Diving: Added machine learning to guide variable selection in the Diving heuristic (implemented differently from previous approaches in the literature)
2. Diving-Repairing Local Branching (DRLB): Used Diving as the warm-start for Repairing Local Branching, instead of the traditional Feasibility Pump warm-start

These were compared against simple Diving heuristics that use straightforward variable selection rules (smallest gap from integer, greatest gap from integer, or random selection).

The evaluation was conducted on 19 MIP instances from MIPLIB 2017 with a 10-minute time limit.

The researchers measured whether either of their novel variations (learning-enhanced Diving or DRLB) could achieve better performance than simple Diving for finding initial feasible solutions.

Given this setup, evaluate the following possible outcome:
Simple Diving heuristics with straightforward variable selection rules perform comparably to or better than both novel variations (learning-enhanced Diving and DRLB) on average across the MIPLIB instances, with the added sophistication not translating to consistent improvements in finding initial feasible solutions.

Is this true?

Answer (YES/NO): YES